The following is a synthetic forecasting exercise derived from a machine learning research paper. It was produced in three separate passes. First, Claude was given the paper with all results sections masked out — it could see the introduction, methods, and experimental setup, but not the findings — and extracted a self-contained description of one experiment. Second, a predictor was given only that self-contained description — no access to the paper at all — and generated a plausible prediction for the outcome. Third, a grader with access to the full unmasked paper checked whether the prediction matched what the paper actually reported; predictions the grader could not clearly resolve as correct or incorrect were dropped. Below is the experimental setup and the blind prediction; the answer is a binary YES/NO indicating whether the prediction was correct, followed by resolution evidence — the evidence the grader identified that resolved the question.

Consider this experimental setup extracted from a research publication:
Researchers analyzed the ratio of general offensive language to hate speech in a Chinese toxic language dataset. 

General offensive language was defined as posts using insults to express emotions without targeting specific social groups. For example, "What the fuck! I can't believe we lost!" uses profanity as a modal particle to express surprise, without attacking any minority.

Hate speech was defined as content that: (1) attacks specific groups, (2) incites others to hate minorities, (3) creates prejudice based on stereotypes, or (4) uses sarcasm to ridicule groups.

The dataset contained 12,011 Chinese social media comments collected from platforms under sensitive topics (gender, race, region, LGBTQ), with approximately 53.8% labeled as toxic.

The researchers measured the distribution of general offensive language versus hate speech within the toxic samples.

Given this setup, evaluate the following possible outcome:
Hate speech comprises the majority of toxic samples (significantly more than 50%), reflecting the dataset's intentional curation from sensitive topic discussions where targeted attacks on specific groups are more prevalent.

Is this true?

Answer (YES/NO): YES